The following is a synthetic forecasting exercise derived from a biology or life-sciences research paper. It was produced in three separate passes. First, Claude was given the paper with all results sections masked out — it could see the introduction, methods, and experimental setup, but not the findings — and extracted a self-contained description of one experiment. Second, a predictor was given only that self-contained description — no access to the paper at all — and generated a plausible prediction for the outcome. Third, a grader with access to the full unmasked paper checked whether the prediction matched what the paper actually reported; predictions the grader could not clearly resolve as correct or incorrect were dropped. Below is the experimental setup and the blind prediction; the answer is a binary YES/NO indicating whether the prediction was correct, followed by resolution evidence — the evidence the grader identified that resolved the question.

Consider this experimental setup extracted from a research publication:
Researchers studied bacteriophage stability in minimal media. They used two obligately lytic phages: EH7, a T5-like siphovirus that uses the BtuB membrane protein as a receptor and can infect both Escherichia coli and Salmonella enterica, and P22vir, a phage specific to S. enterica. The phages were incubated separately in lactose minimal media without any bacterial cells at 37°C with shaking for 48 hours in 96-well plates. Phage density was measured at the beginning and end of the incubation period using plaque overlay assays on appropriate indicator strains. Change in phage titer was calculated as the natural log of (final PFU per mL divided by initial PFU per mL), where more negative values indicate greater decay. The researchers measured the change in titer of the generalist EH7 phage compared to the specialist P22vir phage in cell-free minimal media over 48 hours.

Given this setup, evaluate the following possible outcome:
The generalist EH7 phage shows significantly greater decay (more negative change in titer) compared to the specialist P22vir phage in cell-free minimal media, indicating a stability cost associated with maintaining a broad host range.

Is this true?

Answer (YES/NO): YES